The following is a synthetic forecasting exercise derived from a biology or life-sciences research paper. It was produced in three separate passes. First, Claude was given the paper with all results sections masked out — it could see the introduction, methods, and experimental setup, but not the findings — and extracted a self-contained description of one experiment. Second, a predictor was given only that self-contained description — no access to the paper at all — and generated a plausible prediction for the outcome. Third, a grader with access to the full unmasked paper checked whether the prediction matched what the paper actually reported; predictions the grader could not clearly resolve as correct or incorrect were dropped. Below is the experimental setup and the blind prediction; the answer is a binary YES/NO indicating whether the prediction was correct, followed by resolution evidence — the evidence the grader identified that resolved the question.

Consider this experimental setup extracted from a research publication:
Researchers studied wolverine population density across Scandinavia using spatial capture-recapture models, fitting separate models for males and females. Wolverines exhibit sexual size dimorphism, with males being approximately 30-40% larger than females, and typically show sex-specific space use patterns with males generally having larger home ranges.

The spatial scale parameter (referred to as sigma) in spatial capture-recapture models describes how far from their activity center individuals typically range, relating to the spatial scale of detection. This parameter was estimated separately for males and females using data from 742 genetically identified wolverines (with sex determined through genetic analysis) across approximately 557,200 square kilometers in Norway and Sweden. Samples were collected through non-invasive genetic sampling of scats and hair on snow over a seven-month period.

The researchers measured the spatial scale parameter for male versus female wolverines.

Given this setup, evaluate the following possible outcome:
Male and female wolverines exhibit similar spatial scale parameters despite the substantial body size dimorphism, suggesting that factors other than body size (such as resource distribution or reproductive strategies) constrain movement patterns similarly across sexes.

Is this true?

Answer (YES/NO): NO